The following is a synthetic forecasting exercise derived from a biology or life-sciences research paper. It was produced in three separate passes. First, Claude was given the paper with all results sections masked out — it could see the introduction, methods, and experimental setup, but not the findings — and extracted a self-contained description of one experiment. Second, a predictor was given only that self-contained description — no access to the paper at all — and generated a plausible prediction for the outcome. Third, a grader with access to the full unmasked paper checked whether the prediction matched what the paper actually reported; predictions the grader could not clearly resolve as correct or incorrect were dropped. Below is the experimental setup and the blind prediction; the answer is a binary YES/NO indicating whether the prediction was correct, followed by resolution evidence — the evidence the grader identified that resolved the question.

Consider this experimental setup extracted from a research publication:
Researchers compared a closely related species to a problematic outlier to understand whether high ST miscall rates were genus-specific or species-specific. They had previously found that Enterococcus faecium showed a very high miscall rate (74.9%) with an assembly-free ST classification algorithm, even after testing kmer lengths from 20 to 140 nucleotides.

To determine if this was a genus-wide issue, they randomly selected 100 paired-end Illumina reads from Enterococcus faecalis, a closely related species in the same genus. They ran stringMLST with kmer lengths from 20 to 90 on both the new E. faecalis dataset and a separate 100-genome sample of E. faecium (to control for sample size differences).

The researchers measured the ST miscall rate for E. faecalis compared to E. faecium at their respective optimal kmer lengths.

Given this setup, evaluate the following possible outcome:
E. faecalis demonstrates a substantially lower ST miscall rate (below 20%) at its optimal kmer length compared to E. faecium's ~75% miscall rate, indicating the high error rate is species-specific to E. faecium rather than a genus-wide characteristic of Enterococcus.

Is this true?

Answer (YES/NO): YES